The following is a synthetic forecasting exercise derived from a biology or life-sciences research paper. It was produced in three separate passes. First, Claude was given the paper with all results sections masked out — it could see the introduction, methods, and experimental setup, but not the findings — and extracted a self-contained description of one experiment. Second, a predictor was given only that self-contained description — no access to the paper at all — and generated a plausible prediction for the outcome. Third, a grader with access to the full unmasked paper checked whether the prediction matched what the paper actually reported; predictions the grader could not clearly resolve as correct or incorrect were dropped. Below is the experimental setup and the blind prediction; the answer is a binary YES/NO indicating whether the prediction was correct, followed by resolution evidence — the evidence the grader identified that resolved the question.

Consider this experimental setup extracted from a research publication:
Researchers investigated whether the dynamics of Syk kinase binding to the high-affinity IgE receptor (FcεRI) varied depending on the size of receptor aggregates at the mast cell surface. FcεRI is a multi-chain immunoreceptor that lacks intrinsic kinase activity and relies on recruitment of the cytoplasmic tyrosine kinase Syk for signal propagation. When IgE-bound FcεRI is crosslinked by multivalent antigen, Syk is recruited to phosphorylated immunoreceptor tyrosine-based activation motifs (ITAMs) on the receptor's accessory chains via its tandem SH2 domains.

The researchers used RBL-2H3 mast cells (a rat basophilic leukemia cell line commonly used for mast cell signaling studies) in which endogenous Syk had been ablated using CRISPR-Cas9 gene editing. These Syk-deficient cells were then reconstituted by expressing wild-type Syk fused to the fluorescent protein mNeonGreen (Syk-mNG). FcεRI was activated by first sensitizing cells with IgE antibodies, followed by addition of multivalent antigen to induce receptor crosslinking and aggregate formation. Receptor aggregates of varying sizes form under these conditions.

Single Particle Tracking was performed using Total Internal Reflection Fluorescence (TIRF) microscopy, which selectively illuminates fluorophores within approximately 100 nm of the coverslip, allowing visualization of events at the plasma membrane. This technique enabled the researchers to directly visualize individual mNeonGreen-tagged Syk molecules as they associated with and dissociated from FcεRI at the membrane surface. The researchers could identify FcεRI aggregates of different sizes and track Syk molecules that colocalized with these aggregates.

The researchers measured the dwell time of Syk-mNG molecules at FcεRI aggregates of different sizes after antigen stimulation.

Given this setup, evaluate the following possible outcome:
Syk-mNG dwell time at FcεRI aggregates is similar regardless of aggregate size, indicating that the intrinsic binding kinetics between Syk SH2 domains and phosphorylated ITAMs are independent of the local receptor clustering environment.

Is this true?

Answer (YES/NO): YES